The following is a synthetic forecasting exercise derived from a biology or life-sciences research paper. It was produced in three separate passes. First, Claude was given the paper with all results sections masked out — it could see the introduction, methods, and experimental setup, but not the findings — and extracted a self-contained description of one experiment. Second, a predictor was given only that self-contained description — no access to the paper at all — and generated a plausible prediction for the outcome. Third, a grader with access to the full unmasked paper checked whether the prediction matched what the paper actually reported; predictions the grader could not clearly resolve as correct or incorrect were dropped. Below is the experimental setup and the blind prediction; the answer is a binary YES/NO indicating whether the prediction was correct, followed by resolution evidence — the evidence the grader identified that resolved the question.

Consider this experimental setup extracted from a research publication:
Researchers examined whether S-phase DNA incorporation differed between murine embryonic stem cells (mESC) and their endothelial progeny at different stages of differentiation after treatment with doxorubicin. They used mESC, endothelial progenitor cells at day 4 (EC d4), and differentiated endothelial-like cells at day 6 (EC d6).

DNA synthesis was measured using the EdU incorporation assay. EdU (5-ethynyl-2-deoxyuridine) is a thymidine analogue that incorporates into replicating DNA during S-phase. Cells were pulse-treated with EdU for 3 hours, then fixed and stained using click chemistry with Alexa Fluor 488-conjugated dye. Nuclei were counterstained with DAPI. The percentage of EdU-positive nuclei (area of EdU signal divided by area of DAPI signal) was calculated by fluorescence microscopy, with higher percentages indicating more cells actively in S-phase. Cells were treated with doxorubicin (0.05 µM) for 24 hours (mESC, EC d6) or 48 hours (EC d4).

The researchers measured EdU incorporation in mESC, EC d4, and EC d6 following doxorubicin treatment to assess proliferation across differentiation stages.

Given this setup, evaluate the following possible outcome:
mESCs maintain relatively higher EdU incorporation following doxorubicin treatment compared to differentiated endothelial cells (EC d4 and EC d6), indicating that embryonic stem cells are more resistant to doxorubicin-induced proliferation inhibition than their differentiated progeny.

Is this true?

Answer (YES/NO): NO